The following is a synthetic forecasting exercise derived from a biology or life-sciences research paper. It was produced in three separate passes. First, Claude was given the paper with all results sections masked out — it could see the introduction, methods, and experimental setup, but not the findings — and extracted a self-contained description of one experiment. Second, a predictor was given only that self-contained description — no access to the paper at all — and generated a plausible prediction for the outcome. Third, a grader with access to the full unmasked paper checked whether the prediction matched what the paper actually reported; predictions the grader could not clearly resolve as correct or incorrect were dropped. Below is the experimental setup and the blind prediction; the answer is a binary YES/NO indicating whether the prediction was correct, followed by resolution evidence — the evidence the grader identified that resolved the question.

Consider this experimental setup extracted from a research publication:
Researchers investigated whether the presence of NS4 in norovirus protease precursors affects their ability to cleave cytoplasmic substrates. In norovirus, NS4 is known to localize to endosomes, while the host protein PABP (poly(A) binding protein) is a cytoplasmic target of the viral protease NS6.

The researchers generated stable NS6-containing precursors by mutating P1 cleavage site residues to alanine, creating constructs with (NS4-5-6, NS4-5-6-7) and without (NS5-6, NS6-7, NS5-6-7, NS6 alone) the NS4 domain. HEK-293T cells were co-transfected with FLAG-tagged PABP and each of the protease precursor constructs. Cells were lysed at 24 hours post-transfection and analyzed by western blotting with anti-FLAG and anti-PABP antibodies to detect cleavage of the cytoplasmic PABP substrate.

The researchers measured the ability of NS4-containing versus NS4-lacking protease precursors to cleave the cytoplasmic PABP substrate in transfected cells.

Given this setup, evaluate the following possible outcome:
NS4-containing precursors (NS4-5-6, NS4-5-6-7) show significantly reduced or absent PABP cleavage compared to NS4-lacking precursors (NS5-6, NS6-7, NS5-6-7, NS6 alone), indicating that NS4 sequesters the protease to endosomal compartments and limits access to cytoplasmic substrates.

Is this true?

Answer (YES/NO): YES